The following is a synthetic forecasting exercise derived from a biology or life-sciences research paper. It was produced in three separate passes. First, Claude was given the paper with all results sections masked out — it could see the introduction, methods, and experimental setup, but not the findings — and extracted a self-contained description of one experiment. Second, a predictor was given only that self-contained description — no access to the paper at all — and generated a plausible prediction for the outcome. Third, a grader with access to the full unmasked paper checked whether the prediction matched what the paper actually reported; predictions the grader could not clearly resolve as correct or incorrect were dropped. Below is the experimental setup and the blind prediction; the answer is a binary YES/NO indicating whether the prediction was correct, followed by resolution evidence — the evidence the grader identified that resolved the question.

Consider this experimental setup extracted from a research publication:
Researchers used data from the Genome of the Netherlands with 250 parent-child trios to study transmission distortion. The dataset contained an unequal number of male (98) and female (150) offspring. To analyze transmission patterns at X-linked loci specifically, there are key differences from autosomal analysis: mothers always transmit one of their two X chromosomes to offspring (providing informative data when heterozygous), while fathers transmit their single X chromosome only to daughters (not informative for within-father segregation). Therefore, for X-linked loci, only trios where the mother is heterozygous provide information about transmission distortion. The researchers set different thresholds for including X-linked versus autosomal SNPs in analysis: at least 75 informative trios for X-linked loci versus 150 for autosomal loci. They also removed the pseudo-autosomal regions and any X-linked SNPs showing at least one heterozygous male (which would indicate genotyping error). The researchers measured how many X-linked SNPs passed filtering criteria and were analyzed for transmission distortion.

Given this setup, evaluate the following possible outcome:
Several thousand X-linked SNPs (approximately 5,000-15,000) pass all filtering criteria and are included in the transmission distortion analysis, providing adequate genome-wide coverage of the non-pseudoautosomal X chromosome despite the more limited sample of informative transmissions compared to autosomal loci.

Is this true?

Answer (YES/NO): NO